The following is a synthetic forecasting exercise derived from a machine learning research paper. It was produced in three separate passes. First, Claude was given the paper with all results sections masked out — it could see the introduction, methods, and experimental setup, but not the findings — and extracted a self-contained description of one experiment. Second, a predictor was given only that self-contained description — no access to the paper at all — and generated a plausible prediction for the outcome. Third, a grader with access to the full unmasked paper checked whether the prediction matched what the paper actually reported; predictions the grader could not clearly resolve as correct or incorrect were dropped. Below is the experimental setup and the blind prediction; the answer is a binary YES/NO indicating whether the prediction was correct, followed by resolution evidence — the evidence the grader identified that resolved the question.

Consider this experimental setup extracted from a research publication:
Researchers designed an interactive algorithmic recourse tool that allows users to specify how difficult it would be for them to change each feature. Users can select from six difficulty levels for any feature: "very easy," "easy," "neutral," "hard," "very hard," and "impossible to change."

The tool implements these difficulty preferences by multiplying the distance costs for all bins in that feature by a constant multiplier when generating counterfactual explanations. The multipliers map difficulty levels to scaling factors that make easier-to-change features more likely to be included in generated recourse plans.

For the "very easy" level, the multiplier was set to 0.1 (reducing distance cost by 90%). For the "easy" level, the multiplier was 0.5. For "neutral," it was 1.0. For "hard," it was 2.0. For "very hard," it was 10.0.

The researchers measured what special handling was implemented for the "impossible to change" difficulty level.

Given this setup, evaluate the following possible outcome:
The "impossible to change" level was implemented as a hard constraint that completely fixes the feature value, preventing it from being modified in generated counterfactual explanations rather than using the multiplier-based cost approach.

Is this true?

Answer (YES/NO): YES